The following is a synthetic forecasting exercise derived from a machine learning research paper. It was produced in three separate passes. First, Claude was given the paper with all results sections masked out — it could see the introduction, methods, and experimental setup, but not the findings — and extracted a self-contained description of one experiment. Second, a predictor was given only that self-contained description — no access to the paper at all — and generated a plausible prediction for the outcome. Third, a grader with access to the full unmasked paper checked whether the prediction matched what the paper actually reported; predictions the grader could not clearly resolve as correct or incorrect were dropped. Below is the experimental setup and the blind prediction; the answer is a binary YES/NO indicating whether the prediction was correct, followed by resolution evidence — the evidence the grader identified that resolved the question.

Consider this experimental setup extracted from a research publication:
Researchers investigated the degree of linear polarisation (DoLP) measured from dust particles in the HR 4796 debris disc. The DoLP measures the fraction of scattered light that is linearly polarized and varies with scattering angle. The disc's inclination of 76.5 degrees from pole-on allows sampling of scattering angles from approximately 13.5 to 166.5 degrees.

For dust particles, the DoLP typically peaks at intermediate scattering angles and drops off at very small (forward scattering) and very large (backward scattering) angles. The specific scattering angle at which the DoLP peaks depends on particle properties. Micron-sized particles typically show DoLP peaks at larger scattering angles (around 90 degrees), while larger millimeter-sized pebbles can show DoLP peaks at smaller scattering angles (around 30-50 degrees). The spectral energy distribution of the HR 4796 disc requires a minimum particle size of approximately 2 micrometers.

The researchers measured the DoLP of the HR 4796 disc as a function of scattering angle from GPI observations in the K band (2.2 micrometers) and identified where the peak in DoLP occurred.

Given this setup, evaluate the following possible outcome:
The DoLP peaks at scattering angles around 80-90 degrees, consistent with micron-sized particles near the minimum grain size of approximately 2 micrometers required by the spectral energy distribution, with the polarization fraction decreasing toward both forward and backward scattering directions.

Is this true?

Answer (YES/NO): NO